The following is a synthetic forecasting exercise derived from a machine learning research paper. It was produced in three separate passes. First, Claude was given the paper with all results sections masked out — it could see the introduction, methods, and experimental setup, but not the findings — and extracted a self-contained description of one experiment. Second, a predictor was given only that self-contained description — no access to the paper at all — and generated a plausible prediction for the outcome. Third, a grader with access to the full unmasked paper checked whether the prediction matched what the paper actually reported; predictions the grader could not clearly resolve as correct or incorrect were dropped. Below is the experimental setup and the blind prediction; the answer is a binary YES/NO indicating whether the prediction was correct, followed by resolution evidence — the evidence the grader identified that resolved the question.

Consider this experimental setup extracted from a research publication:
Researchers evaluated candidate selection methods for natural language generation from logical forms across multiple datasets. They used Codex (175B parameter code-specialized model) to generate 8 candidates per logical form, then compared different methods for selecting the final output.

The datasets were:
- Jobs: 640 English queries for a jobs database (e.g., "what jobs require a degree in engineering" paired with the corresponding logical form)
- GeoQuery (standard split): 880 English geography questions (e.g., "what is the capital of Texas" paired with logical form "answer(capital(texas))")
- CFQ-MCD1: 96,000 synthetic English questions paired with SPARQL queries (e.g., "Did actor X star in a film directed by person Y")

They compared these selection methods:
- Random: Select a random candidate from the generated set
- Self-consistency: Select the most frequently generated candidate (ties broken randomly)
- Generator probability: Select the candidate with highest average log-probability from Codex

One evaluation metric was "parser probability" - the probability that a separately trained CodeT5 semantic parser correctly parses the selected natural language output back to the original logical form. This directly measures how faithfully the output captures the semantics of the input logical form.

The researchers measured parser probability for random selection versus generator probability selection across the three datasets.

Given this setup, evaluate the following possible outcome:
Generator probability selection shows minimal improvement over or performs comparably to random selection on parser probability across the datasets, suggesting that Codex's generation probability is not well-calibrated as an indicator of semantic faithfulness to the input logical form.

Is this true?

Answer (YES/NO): NO